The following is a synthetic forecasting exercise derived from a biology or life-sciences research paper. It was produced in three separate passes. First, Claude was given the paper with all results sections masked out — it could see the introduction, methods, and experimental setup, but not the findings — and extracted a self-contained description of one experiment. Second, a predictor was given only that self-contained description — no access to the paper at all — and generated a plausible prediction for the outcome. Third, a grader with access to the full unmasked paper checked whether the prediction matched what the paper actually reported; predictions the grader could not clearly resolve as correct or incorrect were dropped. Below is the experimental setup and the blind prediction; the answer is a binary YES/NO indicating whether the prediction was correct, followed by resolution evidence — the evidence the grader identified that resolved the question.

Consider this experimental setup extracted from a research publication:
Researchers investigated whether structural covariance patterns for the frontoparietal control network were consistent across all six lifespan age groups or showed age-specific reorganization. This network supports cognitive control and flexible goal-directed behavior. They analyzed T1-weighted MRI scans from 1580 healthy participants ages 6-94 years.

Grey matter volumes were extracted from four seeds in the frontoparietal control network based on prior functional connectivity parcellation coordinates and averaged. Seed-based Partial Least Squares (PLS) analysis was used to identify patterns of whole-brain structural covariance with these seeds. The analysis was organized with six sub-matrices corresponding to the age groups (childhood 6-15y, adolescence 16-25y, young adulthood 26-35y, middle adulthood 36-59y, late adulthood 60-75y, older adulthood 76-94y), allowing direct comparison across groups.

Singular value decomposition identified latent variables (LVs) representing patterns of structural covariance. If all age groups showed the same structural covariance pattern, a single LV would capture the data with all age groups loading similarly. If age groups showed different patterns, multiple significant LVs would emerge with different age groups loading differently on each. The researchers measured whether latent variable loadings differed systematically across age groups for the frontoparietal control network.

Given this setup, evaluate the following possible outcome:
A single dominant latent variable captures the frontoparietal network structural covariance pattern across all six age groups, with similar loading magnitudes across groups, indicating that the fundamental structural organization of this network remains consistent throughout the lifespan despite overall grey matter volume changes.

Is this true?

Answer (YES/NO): NO